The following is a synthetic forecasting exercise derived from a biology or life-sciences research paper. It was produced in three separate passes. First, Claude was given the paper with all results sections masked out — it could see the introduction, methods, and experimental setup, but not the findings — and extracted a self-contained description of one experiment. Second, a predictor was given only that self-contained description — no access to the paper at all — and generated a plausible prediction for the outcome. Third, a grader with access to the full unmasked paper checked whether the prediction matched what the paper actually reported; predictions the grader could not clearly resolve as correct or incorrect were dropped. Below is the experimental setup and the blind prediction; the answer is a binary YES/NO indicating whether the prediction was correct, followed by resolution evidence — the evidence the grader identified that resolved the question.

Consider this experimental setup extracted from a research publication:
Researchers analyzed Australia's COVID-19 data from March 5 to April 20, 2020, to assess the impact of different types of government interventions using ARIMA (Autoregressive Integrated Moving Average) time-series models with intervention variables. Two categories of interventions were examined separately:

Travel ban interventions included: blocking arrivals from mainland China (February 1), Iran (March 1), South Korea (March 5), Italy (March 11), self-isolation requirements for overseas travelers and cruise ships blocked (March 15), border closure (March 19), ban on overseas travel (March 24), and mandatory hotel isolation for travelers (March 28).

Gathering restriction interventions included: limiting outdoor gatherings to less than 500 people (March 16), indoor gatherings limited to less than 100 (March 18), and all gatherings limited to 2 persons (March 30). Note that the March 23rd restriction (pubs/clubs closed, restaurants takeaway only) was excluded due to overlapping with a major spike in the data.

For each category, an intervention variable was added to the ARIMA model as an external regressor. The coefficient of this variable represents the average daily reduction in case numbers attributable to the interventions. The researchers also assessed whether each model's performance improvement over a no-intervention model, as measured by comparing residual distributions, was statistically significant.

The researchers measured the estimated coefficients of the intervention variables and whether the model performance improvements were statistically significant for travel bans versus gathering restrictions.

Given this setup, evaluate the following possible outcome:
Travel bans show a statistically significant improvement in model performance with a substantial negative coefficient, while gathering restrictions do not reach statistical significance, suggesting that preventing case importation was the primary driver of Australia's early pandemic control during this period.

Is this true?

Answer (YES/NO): YES